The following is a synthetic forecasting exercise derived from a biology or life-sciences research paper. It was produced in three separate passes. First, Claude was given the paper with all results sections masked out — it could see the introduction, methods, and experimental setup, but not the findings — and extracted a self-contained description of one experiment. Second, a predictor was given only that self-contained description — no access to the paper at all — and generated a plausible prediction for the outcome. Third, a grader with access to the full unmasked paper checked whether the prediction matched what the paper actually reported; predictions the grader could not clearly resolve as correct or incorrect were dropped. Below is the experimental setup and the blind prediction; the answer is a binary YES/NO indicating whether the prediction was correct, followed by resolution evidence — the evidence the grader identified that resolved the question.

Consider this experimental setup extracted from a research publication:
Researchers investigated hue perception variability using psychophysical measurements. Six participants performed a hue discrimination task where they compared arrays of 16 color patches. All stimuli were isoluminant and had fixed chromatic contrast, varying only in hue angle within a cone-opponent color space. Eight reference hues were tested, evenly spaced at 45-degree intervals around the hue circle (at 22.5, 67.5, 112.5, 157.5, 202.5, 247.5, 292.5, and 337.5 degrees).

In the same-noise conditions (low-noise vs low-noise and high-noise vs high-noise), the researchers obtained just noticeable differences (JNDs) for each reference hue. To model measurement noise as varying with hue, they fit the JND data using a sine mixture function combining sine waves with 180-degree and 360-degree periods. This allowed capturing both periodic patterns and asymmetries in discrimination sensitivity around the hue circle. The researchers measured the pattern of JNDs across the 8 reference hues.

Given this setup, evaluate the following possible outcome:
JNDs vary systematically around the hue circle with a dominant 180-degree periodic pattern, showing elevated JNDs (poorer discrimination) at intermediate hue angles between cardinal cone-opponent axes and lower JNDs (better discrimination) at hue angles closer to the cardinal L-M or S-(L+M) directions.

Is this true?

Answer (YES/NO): NO